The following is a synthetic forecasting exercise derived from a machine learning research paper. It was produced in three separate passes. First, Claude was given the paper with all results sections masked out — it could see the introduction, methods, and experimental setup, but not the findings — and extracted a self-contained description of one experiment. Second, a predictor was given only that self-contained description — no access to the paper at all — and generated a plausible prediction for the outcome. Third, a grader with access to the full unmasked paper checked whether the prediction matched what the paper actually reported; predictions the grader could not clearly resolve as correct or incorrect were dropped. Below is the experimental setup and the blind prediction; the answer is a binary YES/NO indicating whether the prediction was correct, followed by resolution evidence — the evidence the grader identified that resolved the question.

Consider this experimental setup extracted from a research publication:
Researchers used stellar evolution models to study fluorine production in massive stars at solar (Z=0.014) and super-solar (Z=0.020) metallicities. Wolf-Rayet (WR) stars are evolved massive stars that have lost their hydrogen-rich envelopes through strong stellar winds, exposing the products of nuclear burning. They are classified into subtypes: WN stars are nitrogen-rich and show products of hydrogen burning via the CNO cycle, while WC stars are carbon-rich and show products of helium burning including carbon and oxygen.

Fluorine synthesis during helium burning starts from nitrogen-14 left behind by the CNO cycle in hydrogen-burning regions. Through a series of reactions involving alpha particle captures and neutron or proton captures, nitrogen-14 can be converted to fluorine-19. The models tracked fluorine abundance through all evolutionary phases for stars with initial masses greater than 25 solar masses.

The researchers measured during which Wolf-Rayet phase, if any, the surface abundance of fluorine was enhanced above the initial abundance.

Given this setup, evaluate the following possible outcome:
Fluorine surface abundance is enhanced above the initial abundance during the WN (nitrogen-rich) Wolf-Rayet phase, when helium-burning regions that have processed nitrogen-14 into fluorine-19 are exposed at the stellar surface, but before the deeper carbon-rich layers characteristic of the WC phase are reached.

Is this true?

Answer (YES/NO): NO